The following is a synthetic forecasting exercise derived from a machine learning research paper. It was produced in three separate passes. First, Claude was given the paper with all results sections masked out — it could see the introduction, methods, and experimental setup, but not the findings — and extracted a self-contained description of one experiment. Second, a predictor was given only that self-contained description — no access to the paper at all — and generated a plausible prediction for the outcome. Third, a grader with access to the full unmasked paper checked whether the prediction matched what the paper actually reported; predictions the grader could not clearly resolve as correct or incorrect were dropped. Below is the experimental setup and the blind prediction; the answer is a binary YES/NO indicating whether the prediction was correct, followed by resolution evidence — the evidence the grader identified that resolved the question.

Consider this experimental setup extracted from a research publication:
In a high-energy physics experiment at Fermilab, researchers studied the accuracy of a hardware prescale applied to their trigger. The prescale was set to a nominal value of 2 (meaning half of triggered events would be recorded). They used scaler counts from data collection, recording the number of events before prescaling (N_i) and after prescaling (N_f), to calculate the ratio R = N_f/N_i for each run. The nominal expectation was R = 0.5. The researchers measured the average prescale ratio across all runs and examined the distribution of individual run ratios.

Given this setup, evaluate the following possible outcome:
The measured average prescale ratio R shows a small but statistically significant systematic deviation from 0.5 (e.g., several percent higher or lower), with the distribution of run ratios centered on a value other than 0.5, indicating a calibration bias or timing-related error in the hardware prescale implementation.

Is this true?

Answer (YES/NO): NO